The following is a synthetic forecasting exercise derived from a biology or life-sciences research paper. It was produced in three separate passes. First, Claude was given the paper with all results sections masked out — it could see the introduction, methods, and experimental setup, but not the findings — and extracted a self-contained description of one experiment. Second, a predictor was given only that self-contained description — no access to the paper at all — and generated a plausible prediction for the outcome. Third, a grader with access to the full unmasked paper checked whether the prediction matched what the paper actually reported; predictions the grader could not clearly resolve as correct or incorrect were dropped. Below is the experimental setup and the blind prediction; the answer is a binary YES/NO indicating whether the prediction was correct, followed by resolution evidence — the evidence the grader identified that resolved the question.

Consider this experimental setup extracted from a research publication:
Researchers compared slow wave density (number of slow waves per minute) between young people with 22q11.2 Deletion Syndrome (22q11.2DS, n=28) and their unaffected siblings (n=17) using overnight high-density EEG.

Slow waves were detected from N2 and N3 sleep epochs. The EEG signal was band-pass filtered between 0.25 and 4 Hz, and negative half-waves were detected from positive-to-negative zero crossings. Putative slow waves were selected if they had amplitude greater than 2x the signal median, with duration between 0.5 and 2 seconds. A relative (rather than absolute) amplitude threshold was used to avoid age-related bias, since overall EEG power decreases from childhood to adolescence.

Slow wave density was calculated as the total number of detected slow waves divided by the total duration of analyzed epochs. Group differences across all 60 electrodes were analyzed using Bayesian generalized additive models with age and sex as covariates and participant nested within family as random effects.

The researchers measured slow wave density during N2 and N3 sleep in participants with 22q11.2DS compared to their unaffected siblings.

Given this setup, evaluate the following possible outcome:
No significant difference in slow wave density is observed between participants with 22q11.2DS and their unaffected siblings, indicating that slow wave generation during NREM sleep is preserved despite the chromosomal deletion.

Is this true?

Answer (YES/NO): YES